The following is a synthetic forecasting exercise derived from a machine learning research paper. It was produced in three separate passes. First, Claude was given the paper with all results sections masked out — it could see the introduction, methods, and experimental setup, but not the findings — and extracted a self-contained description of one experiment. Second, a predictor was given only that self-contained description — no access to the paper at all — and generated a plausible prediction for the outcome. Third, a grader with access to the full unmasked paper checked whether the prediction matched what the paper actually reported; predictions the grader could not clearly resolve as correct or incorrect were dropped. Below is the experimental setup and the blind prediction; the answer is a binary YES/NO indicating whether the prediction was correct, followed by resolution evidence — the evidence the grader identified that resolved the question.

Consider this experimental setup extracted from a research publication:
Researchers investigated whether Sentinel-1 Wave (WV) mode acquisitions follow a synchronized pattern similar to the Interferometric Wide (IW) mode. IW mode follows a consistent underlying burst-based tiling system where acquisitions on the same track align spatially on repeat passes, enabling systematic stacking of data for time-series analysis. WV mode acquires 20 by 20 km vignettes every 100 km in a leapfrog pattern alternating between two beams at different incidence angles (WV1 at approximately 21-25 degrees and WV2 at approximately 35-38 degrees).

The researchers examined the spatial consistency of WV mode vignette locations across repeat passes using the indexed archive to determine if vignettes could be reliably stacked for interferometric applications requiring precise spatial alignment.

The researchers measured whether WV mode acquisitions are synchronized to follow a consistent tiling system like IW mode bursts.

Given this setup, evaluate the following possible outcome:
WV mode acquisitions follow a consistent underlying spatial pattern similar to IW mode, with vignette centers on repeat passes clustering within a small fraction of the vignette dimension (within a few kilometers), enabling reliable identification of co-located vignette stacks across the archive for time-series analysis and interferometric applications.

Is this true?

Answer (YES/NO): NO